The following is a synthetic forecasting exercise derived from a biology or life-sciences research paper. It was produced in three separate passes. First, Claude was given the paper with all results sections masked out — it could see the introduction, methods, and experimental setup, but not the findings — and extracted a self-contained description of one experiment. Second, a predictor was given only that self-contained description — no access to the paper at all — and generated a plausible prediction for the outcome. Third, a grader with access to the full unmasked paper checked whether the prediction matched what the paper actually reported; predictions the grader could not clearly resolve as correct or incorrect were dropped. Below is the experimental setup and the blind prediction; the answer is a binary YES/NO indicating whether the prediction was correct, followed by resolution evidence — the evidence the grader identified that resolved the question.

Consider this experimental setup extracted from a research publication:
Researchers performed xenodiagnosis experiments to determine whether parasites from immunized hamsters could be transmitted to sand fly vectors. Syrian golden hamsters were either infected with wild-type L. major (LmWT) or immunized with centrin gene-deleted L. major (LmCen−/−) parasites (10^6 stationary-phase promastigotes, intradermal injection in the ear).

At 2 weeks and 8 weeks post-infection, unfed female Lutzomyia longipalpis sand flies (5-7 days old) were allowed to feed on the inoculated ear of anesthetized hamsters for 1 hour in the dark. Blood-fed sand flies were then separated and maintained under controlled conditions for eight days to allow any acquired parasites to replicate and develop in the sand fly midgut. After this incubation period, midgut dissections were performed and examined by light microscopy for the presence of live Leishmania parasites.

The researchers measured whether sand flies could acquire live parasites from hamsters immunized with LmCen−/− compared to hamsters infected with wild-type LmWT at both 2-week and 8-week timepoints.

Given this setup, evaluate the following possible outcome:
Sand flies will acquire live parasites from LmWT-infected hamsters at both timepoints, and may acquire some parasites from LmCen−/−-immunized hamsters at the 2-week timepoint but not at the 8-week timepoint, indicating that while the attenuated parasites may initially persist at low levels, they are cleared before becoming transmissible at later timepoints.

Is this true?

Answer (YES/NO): NO